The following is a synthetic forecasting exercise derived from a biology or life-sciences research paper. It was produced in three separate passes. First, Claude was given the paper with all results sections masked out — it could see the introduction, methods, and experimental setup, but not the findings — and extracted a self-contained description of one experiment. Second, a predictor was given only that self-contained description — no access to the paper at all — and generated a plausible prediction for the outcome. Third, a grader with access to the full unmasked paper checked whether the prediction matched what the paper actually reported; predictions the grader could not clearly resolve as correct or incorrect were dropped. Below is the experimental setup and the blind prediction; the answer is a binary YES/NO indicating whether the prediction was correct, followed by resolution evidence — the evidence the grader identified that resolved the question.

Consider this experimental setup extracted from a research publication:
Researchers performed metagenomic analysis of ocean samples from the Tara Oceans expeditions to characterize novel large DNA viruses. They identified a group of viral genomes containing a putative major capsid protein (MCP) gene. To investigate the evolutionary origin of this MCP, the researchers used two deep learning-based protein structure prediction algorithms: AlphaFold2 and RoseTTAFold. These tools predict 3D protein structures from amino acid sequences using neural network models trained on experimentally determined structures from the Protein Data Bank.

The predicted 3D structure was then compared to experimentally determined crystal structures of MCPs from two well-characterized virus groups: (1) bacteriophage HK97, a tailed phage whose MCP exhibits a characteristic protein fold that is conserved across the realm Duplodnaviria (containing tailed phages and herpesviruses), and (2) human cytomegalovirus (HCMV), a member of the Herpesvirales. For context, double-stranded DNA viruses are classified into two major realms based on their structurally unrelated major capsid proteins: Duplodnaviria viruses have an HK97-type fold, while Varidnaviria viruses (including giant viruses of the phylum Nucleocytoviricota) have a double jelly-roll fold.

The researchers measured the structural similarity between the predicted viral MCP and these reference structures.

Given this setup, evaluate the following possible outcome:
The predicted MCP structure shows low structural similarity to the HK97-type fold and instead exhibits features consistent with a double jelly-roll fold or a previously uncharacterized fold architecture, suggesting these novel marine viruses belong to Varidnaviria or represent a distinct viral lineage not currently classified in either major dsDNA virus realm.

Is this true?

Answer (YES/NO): NO